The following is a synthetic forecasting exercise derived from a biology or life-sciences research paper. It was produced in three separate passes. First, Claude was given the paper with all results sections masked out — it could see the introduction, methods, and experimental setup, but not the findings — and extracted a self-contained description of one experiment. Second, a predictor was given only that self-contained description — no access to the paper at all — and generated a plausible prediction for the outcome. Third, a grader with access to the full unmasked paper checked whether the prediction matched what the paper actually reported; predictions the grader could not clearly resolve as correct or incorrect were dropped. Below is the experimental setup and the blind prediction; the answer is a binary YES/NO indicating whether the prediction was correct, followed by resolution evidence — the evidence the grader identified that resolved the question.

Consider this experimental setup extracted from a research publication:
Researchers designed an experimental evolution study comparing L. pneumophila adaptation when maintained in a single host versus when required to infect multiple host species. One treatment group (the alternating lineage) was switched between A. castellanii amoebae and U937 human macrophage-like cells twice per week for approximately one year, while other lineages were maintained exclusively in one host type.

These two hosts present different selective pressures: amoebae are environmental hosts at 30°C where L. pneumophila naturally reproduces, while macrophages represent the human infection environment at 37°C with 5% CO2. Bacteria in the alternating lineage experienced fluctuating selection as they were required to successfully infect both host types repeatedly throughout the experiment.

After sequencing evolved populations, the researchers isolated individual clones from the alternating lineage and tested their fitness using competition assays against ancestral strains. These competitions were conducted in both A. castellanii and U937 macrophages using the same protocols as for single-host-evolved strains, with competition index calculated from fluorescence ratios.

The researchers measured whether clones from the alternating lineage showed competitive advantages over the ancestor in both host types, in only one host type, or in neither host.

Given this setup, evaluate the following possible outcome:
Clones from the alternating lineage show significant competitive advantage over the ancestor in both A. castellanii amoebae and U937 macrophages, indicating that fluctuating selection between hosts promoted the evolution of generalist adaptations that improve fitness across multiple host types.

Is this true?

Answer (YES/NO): NO